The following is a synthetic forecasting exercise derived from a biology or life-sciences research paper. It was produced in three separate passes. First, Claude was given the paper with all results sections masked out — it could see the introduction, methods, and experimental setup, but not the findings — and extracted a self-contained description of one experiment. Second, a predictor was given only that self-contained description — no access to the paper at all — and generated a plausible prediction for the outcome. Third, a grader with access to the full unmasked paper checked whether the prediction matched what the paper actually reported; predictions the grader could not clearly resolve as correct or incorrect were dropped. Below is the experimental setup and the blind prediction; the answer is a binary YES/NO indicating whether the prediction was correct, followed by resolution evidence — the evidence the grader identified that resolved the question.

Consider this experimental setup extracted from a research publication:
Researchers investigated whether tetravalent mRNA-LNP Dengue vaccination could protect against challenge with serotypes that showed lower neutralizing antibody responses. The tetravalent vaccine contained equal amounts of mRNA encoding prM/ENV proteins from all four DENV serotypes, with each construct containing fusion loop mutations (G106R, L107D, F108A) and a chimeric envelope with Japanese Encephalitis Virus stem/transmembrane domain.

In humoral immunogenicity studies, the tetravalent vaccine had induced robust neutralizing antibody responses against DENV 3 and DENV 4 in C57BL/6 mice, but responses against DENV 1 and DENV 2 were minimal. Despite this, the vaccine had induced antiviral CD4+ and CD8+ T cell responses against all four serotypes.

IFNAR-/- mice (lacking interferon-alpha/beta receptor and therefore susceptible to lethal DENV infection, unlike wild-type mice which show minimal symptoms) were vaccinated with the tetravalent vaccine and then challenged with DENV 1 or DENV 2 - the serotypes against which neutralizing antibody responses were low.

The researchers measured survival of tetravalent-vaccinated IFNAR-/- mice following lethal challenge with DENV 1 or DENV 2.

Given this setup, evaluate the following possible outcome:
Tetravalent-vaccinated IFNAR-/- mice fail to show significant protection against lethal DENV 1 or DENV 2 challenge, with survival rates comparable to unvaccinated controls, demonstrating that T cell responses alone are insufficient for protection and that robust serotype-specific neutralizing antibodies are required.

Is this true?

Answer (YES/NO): NO